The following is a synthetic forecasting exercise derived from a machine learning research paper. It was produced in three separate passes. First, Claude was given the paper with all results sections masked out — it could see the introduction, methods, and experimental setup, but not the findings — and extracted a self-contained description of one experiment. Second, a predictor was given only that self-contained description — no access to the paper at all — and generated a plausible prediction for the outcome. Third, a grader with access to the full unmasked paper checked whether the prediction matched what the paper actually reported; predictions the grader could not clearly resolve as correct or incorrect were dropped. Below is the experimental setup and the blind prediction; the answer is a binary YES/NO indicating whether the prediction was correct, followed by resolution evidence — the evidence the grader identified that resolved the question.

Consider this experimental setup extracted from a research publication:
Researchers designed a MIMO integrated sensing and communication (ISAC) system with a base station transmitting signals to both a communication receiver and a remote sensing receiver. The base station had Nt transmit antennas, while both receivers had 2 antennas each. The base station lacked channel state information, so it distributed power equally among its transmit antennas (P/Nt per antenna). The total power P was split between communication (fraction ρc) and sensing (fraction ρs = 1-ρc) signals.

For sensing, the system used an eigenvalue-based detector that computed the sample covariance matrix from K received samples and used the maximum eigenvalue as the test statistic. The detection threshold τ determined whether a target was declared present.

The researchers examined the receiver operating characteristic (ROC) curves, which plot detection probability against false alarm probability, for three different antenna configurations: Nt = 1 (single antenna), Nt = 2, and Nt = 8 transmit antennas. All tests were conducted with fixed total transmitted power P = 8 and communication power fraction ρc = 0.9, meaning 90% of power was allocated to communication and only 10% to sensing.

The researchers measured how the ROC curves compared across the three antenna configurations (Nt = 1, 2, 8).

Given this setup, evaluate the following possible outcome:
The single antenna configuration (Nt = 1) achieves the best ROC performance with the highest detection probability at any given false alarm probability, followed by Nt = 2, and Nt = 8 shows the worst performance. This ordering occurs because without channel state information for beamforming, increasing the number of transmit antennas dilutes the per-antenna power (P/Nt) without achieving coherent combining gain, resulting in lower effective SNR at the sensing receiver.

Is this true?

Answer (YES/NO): NO